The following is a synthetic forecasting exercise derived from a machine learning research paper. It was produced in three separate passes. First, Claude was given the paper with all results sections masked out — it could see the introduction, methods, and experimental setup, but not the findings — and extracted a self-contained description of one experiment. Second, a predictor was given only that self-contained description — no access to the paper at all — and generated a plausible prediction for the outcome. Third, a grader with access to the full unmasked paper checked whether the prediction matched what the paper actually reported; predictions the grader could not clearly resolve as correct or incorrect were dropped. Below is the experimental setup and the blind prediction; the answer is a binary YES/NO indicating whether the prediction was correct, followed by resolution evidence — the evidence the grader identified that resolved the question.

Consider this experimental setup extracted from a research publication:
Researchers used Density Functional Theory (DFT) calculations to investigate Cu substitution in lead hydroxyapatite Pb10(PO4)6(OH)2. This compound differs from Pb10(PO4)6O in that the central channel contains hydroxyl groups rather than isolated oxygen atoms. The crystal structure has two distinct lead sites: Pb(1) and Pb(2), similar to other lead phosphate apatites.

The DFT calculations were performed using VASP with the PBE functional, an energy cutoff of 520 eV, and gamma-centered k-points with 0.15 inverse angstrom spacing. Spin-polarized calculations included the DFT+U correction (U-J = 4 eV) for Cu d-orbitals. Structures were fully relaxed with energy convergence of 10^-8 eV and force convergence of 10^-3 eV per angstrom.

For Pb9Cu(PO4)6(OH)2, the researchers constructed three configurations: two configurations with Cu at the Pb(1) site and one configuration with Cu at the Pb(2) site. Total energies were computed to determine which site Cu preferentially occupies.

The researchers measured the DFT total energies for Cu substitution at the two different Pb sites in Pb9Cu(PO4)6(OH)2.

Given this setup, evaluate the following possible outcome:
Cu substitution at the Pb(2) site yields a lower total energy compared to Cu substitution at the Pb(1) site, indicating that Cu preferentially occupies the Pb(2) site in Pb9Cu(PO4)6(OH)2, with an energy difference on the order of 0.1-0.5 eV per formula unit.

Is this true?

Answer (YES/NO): NO